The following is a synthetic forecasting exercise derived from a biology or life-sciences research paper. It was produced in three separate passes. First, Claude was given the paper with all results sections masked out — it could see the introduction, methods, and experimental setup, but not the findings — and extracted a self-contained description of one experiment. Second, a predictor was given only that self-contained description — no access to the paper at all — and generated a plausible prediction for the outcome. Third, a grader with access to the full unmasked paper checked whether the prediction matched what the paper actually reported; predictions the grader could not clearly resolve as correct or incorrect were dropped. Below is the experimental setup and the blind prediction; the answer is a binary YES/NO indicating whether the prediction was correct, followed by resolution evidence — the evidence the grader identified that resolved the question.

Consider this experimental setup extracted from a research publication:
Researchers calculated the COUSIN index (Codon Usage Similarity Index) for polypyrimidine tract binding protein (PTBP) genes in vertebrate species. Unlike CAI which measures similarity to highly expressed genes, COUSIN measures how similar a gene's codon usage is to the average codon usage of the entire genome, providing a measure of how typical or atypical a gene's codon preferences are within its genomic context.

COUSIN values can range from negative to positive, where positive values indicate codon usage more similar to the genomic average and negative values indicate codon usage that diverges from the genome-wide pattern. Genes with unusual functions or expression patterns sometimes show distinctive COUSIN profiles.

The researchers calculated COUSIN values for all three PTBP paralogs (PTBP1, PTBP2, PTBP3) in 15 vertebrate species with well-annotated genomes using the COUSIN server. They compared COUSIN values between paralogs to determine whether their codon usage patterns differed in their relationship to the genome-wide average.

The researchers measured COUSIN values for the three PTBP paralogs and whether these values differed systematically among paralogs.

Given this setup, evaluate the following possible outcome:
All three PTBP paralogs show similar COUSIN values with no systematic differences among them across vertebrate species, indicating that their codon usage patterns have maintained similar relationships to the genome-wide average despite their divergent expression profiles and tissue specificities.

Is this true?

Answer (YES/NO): NO